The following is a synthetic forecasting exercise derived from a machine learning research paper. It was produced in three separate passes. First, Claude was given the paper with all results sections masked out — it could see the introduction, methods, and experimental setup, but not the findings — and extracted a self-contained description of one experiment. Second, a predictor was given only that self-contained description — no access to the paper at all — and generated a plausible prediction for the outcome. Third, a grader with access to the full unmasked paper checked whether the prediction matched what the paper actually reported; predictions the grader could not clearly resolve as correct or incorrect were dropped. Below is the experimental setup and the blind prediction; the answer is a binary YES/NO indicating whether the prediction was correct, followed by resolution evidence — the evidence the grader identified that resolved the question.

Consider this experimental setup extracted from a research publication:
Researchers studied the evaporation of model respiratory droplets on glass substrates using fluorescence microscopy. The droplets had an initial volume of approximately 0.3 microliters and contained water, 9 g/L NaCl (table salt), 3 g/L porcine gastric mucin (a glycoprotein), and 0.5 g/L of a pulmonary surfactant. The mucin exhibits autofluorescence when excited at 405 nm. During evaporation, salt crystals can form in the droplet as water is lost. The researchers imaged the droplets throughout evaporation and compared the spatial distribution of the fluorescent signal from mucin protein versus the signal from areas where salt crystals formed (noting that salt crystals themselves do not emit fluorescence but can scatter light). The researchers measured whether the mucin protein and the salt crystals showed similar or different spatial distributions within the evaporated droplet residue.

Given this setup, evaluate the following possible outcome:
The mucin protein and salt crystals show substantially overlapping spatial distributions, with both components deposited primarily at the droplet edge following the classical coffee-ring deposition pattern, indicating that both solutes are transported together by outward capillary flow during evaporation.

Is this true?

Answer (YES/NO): NO